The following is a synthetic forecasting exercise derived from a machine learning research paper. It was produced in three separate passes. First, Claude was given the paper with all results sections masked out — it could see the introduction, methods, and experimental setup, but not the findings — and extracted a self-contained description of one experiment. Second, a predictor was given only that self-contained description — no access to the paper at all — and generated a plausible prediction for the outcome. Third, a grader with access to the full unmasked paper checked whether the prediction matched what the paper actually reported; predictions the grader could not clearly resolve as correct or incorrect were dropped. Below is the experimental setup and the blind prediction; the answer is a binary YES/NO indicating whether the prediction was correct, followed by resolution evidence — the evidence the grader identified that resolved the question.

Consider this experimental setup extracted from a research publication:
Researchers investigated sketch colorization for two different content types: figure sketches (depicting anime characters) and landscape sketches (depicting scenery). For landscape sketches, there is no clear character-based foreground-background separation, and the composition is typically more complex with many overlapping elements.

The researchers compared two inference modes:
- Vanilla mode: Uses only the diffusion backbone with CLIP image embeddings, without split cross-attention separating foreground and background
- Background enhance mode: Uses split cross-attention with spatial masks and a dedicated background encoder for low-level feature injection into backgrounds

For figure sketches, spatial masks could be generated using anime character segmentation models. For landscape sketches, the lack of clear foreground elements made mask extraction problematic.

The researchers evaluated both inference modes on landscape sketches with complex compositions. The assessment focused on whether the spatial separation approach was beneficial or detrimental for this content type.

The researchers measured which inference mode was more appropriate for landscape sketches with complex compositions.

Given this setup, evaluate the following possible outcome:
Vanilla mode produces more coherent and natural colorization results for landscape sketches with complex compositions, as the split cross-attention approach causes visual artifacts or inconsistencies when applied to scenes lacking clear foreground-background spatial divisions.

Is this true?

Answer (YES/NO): YES